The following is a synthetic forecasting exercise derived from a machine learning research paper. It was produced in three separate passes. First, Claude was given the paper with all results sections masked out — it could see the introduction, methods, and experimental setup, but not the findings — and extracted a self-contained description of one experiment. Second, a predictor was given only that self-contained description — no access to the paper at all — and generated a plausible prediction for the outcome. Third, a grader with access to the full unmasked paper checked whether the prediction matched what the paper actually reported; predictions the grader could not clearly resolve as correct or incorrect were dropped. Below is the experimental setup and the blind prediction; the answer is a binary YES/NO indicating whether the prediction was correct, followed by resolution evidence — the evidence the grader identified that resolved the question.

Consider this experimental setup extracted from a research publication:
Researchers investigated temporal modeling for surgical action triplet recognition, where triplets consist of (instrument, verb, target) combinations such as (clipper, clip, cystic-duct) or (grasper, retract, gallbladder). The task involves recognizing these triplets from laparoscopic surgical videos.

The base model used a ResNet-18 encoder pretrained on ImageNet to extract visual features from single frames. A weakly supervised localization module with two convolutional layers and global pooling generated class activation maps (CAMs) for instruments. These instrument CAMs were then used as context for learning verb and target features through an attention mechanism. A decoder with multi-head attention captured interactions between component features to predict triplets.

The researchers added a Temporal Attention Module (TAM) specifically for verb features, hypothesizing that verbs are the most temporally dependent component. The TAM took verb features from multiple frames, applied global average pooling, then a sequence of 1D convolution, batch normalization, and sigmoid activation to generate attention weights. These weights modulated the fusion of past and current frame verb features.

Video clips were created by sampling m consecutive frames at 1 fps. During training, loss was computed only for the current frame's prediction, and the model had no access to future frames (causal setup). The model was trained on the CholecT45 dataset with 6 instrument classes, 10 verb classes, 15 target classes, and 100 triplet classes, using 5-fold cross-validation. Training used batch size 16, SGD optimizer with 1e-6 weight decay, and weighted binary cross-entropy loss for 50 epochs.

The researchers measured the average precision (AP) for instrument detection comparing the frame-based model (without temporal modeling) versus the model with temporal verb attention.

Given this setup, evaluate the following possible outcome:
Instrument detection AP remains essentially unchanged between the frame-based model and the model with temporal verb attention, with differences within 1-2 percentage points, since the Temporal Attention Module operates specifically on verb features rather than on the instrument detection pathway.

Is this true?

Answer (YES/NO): YES